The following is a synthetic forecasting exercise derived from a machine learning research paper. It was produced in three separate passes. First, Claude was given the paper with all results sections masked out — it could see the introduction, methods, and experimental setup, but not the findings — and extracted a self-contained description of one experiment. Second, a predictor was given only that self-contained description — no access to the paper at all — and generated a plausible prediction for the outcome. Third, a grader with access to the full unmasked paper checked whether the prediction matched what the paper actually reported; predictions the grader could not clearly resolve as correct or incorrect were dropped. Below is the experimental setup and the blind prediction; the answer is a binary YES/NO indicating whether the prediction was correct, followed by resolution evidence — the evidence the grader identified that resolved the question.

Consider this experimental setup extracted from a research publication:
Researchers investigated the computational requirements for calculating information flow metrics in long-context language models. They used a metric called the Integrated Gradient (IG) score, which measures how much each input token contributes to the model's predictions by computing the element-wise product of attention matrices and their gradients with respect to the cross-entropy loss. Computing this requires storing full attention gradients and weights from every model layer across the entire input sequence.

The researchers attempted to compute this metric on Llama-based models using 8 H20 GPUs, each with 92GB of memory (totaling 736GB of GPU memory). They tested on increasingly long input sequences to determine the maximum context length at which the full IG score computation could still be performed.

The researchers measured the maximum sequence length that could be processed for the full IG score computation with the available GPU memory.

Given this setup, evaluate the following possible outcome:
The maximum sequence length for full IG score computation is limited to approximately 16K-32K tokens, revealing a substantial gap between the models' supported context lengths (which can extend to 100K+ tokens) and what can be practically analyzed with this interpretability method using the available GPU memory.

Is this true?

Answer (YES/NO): NO